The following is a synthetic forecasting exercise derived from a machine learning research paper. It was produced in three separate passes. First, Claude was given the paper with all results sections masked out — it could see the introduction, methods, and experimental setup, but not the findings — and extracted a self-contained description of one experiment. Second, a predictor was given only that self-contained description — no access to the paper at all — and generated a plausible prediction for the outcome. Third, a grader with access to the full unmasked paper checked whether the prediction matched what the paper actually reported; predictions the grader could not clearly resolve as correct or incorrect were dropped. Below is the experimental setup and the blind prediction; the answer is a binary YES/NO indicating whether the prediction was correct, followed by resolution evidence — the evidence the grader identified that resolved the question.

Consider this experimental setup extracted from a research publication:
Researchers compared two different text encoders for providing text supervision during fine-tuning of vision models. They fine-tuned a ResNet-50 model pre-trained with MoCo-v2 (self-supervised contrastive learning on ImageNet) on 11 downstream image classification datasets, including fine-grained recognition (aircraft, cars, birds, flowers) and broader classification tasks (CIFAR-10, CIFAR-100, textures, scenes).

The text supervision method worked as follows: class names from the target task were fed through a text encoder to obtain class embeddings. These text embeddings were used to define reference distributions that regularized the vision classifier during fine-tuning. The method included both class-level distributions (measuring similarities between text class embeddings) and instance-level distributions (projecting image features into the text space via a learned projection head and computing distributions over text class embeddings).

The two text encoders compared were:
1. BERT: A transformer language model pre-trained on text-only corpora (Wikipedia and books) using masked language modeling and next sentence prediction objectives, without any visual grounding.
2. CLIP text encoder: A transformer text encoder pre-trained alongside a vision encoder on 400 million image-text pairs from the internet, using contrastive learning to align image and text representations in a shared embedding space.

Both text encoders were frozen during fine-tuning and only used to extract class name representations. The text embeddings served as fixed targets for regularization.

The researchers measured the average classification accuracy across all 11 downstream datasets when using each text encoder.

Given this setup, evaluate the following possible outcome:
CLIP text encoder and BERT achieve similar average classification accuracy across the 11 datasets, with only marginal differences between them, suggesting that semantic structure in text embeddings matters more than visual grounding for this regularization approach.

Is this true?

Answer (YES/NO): NO